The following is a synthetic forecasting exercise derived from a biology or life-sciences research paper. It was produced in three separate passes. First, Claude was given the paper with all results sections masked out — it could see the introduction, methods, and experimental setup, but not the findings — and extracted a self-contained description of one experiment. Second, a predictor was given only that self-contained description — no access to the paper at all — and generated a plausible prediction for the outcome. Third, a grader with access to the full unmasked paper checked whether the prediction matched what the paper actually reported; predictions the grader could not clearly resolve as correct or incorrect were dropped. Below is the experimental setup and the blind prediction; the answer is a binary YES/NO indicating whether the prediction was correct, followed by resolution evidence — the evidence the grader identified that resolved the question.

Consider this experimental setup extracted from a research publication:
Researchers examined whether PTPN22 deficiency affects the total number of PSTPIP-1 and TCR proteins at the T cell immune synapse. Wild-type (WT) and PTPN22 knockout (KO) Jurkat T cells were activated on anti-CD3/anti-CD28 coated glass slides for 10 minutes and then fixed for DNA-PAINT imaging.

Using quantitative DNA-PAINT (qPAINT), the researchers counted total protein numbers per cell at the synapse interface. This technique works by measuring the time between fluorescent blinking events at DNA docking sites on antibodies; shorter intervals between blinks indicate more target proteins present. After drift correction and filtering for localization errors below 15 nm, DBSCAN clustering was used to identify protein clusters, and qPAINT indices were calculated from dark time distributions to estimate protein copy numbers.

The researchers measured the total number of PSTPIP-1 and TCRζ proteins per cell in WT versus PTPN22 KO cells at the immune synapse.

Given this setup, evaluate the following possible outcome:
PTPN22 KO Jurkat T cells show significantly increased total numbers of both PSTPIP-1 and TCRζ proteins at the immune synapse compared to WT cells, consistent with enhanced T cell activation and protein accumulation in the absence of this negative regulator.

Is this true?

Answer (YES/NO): NO